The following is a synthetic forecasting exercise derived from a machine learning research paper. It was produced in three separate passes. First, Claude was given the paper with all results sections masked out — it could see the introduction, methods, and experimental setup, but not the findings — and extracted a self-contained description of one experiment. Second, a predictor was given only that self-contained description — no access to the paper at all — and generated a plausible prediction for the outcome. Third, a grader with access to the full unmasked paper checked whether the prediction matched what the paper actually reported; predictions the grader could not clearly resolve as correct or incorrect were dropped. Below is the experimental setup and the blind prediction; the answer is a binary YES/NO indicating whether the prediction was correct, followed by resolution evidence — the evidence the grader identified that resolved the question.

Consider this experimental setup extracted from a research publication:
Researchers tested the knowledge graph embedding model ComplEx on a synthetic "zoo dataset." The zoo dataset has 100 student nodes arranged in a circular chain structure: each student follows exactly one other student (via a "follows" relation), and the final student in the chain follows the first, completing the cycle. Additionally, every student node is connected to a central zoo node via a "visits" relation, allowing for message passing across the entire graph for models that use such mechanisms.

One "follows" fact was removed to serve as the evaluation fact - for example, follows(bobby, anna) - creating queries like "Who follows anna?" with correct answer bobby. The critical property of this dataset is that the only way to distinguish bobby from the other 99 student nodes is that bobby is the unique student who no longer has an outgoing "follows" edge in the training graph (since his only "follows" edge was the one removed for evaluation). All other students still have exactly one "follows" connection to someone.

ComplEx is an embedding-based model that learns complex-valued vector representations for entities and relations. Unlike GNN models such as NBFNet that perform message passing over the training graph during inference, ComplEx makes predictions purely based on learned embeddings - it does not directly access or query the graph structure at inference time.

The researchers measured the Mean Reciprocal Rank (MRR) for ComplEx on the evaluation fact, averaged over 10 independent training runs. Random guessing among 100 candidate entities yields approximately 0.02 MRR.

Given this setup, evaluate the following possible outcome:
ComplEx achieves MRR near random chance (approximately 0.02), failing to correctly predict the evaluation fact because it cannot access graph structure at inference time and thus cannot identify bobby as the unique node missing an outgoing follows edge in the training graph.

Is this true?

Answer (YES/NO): YES